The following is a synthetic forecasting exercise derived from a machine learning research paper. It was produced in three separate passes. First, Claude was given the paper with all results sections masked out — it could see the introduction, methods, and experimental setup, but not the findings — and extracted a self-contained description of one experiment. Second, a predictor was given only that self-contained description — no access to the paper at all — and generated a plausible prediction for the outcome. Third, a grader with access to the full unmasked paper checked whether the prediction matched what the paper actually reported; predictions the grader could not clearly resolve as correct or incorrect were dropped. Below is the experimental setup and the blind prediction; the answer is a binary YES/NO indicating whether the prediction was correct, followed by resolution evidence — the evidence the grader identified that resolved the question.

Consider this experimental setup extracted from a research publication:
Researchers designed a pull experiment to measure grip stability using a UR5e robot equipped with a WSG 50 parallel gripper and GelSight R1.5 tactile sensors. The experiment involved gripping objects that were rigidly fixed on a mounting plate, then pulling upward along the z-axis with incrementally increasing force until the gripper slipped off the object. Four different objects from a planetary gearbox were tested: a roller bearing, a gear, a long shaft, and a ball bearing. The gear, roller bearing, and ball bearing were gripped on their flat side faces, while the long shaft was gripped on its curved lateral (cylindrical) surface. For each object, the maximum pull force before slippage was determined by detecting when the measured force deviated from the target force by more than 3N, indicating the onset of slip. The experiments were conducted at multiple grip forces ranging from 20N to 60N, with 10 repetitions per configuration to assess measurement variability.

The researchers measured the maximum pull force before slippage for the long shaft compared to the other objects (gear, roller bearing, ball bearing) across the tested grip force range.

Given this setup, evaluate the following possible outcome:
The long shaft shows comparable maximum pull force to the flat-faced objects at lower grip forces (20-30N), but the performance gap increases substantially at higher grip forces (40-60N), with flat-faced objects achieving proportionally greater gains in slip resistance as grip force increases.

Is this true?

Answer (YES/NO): NO